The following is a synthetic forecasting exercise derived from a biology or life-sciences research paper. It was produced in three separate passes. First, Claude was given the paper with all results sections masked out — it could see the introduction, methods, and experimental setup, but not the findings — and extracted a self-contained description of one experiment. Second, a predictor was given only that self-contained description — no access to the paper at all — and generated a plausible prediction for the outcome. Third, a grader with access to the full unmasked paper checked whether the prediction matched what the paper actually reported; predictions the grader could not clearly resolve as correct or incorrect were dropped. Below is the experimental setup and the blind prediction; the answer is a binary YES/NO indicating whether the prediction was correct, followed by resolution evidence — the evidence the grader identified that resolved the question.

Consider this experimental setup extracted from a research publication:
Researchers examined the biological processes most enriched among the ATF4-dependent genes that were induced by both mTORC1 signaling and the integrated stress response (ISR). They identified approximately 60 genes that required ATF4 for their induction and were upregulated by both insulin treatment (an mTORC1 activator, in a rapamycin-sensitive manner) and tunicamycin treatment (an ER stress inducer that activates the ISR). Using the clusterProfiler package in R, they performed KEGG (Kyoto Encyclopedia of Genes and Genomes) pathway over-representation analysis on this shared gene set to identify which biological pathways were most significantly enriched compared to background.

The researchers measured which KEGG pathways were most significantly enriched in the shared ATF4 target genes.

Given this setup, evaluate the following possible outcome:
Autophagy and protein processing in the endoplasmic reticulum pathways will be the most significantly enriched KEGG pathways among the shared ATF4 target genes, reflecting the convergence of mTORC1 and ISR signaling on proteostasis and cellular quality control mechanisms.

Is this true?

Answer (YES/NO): NO